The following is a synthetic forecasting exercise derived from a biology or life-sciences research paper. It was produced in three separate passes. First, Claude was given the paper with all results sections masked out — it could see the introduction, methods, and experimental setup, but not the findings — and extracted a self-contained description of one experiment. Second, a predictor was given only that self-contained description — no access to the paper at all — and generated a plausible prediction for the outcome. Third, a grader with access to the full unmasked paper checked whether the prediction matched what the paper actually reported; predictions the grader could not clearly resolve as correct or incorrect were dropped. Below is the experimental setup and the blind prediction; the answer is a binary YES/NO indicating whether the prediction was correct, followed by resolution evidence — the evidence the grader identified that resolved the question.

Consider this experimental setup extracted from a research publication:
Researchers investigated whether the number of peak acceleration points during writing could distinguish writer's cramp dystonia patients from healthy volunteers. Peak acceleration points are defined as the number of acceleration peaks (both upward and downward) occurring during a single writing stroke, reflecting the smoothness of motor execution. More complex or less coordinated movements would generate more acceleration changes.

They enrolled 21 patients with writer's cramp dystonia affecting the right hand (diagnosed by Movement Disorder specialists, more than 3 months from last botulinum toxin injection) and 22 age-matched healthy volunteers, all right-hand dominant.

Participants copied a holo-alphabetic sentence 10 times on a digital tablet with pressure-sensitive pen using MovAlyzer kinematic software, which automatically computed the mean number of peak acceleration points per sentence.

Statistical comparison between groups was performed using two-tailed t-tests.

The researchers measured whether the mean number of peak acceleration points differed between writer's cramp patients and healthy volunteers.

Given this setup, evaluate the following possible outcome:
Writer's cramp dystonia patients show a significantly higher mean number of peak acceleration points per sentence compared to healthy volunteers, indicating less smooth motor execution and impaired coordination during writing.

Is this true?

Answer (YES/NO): YES